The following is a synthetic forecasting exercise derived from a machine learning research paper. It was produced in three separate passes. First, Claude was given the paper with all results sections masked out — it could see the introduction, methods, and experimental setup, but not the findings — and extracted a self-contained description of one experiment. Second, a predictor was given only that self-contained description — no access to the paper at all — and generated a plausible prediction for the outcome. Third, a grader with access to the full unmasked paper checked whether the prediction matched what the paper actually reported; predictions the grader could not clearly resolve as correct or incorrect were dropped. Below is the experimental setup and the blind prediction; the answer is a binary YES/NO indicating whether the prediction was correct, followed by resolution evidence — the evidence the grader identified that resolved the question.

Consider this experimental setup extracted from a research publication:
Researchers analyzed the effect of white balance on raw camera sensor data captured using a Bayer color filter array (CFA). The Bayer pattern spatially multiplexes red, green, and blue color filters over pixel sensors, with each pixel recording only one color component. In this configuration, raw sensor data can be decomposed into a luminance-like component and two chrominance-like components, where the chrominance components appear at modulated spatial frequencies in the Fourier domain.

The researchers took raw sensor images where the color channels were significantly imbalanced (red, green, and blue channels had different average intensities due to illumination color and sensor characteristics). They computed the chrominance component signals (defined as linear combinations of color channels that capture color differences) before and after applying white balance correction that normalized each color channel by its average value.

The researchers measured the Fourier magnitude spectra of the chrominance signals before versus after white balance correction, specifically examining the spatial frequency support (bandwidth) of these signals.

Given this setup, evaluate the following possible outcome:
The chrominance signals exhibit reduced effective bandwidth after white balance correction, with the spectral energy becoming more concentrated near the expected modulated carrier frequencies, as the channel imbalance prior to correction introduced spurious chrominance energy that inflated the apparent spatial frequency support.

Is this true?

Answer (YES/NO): YES